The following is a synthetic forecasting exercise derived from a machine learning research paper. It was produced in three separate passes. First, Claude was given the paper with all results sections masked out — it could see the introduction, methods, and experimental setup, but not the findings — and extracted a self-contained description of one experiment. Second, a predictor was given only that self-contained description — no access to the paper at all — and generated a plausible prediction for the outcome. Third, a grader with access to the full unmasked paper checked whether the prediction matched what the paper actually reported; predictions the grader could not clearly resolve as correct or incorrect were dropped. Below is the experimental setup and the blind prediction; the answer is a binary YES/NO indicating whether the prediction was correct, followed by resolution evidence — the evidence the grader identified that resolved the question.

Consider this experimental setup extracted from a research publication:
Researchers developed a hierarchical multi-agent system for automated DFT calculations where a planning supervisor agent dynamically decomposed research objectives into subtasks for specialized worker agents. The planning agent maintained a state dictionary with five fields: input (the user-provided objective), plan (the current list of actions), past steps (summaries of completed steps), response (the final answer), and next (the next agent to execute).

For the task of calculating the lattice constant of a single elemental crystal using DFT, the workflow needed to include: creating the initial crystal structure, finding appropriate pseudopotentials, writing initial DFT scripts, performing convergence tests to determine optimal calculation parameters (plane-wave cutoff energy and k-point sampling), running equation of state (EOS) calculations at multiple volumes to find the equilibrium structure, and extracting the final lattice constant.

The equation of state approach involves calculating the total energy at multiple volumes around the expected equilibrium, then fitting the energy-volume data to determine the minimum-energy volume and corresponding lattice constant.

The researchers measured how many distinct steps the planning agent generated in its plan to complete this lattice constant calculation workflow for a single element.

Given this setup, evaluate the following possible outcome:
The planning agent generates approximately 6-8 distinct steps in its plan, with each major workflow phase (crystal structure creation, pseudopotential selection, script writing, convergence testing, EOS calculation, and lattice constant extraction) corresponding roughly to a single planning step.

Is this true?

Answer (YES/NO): NO